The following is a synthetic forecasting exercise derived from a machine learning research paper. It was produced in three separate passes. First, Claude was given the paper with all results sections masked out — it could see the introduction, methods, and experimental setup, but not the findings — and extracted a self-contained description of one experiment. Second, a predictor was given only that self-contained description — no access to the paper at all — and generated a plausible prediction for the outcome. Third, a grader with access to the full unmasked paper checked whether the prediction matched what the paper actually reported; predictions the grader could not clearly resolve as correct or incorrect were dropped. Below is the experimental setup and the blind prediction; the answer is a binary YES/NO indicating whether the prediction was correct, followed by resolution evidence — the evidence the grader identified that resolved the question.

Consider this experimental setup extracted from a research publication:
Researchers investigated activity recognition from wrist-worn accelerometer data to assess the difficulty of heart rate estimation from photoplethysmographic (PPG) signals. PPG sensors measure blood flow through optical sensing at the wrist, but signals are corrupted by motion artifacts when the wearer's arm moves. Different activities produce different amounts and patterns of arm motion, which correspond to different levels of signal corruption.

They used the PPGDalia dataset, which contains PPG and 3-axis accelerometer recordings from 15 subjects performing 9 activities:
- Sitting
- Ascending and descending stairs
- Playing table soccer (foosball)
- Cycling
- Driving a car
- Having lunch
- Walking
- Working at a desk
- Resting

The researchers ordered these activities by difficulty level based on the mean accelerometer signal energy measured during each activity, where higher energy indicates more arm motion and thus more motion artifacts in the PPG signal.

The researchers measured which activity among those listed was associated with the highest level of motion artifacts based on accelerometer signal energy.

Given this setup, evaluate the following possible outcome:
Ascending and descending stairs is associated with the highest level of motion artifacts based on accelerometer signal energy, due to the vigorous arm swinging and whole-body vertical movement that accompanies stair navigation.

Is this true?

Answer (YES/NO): NO